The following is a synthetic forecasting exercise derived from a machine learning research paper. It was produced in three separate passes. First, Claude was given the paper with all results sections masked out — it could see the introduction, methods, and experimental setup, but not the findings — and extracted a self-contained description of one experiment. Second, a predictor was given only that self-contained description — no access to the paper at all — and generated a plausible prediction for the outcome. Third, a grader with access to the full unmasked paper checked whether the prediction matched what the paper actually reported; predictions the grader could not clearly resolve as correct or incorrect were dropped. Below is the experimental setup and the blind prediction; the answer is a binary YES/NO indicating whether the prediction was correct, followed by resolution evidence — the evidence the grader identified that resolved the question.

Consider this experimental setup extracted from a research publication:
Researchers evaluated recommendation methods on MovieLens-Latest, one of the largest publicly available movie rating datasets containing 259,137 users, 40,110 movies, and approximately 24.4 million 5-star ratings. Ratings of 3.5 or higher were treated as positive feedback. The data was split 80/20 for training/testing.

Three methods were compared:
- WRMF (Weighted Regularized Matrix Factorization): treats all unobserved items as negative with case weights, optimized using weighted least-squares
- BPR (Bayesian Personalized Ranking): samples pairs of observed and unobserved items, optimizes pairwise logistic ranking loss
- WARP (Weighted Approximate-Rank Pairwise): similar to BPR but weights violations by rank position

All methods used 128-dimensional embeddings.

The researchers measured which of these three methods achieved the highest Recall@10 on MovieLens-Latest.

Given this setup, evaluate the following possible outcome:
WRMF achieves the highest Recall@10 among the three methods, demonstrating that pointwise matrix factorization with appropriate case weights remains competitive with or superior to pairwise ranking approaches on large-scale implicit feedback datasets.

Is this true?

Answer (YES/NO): NO